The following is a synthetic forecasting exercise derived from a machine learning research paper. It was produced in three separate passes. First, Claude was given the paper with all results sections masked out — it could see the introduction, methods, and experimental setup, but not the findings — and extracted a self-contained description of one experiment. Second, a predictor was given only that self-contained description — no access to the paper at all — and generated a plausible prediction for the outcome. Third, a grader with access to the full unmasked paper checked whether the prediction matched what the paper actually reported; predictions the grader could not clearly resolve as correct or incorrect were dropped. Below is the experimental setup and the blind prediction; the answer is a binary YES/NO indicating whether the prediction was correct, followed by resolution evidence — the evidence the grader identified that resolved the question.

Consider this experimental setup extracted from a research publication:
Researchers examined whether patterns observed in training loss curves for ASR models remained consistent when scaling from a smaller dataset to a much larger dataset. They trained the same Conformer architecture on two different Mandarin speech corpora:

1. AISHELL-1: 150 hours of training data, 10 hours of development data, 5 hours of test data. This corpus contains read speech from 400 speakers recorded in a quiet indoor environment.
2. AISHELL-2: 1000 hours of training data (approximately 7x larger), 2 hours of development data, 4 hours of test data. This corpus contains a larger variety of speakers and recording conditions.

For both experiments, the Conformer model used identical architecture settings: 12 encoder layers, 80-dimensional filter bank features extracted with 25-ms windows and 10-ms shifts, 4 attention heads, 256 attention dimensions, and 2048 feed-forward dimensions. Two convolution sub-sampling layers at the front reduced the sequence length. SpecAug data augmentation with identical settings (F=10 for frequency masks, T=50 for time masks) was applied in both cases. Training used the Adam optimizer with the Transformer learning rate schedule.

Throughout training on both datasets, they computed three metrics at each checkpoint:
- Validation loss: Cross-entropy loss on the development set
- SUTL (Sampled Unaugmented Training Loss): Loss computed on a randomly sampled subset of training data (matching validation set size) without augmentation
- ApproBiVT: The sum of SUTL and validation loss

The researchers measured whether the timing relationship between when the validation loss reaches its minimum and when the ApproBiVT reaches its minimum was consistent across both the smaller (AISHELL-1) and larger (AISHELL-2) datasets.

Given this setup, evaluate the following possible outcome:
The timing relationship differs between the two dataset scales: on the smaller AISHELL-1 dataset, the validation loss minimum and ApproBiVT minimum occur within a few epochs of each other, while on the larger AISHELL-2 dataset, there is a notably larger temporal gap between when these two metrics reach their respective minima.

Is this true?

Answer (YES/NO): NO